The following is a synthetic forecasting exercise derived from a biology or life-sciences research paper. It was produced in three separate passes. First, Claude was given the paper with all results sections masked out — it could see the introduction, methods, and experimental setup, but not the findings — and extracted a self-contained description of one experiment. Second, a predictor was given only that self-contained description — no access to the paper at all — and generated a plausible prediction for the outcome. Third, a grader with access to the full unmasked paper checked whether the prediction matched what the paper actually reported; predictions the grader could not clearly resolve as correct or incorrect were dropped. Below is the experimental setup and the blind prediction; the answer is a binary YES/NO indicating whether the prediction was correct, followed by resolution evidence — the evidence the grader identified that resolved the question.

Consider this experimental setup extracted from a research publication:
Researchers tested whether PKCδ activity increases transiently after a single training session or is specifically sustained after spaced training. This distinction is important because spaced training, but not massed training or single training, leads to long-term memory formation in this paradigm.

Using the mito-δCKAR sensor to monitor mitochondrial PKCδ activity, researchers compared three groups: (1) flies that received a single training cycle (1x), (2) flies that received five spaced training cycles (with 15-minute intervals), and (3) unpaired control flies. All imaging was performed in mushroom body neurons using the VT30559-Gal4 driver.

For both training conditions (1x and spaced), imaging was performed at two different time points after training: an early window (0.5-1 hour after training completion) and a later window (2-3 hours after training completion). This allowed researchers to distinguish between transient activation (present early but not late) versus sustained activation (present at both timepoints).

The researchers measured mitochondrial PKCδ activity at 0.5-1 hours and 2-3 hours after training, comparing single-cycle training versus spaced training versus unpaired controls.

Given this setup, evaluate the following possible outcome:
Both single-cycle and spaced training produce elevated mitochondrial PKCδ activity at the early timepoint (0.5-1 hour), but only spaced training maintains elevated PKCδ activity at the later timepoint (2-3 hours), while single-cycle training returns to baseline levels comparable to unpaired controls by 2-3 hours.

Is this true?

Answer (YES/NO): NO